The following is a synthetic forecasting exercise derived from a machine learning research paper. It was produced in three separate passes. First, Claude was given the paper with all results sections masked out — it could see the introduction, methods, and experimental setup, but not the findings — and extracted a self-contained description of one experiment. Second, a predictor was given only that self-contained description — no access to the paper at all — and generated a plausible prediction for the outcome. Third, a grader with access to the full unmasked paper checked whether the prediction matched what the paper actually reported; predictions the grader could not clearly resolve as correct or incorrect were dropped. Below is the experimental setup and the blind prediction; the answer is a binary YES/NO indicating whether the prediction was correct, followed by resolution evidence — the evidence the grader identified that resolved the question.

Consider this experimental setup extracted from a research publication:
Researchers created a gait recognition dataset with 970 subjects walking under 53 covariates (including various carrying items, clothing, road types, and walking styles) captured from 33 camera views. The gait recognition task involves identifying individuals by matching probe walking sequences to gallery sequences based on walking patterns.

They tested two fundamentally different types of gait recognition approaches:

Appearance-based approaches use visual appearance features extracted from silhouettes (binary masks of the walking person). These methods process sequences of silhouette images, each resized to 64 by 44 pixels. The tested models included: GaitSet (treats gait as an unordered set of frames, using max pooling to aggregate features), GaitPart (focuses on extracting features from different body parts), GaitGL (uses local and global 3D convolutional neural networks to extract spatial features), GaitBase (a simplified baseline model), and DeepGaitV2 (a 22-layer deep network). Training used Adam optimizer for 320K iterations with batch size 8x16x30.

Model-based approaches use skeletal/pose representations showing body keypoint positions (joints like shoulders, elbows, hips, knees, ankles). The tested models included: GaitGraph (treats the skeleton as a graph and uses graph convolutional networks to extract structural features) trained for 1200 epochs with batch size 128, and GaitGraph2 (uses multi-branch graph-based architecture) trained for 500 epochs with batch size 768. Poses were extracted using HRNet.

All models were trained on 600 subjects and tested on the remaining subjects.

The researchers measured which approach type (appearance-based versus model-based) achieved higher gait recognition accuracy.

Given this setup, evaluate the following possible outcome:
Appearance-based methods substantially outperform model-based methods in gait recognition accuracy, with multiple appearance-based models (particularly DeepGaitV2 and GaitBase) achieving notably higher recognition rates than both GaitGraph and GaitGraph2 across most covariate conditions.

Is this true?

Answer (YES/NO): YES